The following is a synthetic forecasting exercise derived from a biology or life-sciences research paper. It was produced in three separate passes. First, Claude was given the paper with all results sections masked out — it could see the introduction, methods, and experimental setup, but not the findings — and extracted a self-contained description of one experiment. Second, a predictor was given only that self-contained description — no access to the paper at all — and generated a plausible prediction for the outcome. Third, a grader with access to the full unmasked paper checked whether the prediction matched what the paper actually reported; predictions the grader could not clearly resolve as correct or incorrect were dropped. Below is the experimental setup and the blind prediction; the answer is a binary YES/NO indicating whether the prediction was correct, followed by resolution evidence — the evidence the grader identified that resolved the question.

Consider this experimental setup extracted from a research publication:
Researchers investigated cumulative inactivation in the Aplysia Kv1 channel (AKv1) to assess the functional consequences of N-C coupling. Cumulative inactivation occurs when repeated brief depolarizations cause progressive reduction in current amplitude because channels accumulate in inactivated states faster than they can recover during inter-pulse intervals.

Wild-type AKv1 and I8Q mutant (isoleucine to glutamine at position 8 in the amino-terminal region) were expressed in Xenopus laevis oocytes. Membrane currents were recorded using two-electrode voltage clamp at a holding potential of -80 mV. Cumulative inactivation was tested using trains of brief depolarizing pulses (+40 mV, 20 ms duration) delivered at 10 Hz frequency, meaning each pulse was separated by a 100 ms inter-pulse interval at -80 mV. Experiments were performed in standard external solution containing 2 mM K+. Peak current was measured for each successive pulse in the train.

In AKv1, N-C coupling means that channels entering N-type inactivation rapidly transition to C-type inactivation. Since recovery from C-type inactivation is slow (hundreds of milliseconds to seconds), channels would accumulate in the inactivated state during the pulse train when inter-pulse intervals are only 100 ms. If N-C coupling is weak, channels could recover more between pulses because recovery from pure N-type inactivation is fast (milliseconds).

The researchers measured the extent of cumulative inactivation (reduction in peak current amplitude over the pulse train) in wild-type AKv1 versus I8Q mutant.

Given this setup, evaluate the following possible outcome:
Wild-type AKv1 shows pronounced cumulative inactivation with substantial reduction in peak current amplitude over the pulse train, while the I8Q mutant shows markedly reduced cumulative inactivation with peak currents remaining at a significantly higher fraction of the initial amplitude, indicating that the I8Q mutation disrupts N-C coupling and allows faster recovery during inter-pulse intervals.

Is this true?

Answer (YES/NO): YES